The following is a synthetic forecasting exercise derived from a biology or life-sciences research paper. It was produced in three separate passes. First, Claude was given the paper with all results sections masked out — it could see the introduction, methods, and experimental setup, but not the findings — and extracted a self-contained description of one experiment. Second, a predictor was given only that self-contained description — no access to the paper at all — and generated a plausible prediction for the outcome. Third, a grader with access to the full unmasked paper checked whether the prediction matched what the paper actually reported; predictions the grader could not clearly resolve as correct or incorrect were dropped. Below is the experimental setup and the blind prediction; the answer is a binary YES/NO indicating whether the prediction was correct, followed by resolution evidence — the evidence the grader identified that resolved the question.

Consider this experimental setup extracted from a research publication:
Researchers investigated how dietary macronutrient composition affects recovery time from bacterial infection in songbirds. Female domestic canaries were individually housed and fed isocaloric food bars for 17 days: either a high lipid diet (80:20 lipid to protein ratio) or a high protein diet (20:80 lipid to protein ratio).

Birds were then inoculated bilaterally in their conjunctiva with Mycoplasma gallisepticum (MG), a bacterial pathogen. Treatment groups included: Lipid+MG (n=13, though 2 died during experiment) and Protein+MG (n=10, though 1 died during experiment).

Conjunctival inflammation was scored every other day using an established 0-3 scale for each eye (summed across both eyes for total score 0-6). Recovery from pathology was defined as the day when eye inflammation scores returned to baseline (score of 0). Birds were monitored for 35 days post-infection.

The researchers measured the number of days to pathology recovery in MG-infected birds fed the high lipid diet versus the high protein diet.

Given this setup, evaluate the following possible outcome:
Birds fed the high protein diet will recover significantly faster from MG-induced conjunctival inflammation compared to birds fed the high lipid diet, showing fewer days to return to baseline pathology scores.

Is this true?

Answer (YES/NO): YES